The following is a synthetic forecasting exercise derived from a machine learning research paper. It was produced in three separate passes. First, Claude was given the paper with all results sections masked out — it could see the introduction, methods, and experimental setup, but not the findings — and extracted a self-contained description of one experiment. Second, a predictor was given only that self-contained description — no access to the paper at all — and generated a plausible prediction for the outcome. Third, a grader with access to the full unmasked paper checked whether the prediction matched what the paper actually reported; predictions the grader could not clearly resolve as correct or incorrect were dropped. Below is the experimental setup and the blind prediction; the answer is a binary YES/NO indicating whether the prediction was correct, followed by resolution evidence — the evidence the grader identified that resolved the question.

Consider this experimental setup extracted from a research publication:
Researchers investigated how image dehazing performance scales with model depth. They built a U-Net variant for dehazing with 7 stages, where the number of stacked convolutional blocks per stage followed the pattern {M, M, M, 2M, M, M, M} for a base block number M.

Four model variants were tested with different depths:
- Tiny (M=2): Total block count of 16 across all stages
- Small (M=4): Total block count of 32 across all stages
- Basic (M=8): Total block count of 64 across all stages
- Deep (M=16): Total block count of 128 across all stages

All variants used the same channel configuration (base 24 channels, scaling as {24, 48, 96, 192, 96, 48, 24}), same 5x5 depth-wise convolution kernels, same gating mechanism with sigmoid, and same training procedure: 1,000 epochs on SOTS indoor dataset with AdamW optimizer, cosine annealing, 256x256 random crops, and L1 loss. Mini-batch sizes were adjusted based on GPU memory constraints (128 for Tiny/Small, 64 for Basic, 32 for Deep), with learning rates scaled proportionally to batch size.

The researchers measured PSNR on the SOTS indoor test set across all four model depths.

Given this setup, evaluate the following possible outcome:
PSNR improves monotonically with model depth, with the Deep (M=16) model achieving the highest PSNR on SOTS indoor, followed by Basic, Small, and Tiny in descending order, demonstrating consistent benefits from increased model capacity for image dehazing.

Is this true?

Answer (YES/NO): YES